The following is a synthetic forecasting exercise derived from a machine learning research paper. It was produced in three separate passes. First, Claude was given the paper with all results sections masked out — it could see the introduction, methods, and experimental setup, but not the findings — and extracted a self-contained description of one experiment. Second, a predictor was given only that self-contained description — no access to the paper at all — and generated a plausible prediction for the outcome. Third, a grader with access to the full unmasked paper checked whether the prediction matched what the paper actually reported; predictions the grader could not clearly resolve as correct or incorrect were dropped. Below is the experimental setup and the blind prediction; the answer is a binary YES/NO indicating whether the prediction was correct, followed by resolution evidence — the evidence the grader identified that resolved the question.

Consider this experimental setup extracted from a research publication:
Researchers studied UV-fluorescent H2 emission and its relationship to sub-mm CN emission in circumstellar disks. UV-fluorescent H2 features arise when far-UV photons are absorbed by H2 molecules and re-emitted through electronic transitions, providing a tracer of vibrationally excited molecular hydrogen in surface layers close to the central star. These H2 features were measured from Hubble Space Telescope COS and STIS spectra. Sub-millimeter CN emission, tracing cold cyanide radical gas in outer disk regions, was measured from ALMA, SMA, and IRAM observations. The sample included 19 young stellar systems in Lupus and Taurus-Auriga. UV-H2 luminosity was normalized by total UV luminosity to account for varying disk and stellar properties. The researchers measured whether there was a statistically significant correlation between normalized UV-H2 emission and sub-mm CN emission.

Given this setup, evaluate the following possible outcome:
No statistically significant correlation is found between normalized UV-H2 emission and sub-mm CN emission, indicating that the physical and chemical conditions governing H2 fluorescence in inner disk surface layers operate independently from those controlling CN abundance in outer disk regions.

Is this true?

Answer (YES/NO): YES